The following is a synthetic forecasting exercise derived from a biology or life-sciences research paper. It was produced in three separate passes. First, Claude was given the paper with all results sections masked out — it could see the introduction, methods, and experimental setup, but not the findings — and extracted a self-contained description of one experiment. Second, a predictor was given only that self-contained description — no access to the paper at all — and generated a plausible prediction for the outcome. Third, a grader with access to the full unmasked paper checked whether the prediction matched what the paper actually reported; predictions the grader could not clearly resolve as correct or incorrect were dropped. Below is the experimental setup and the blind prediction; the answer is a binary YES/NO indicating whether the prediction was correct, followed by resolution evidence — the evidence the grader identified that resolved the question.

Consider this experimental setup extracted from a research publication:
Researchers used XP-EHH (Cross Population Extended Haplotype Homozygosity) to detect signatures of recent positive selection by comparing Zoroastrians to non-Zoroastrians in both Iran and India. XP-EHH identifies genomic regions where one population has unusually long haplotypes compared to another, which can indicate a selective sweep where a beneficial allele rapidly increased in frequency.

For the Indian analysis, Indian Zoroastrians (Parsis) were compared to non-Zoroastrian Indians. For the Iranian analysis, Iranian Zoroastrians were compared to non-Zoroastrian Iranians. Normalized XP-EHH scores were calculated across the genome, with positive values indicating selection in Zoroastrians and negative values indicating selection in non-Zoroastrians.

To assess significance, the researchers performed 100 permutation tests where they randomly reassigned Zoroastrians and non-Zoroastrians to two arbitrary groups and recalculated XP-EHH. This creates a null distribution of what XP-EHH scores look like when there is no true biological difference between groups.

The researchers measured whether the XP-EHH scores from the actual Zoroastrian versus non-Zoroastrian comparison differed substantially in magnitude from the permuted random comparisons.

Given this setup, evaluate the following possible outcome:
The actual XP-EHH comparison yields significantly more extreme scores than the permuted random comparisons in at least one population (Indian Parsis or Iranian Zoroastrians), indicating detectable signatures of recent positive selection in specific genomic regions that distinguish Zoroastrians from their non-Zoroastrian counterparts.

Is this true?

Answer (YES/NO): NO